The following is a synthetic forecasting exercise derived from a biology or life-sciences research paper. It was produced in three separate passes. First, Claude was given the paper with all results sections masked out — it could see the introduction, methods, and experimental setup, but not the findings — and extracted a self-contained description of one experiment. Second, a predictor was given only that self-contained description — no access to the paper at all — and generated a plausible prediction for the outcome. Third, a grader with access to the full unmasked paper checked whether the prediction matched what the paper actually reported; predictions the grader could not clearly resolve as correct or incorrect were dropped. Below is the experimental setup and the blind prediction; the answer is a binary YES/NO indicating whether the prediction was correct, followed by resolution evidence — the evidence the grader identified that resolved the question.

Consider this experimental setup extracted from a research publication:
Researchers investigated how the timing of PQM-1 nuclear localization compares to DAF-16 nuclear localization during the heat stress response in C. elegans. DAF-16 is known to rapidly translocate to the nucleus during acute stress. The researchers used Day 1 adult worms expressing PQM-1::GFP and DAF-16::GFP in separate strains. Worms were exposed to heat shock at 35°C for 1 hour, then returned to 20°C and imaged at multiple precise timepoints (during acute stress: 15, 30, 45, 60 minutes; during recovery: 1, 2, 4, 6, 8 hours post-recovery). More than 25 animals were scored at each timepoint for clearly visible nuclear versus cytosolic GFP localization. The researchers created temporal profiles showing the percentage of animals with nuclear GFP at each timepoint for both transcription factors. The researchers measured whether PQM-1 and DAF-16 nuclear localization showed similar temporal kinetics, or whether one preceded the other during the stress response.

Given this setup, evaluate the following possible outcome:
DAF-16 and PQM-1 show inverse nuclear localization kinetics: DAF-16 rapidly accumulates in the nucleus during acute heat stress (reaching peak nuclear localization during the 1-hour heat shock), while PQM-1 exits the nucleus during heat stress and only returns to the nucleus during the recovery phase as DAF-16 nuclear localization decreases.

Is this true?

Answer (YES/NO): NO